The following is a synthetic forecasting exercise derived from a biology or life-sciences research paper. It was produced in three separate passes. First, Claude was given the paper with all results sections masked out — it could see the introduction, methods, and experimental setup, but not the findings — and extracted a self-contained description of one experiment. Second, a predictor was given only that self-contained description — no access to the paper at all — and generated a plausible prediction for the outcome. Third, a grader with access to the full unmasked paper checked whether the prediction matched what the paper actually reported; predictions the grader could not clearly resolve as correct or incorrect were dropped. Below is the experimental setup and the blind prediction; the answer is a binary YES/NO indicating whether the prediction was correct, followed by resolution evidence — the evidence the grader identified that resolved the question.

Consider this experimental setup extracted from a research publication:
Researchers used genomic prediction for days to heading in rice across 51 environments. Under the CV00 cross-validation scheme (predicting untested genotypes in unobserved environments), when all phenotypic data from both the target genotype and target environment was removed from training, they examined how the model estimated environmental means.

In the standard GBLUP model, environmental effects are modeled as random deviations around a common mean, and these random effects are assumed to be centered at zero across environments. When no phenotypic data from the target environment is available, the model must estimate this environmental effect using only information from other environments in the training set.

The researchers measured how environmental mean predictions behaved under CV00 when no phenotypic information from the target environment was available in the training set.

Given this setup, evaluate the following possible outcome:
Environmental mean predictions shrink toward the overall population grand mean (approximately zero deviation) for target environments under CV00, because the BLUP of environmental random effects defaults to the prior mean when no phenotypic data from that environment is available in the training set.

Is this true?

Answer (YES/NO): YES